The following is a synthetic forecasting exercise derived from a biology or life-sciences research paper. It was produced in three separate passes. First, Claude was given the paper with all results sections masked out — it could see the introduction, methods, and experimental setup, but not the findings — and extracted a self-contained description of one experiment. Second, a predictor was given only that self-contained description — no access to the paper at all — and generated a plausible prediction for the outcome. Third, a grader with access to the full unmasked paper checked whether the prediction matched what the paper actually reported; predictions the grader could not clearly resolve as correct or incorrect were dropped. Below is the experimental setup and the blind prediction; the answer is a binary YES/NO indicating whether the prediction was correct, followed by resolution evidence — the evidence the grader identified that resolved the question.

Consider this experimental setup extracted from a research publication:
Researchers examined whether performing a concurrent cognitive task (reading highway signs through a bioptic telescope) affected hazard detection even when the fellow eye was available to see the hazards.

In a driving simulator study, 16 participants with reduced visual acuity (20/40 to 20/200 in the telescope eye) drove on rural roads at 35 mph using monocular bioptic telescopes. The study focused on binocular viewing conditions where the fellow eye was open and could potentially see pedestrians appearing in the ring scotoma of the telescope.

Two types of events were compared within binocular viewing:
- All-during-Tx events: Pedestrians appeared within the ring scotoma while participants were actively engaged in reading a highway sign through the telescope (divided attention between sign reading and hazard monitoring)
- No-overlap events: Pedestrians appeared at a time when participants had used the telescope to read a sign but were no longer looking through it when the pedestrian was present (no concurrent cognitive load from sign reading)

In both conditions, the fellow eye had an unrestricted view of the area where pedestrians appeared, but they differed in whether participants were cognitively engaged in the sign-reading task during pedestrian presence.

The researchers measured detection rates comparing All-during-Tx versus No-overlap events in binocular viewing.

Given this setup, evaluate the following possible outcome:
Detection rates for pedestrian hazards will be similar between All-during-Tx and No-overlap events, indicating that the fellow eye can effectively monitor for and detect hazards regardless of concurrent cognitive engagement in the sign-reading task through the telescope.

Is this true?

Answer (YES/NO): NO